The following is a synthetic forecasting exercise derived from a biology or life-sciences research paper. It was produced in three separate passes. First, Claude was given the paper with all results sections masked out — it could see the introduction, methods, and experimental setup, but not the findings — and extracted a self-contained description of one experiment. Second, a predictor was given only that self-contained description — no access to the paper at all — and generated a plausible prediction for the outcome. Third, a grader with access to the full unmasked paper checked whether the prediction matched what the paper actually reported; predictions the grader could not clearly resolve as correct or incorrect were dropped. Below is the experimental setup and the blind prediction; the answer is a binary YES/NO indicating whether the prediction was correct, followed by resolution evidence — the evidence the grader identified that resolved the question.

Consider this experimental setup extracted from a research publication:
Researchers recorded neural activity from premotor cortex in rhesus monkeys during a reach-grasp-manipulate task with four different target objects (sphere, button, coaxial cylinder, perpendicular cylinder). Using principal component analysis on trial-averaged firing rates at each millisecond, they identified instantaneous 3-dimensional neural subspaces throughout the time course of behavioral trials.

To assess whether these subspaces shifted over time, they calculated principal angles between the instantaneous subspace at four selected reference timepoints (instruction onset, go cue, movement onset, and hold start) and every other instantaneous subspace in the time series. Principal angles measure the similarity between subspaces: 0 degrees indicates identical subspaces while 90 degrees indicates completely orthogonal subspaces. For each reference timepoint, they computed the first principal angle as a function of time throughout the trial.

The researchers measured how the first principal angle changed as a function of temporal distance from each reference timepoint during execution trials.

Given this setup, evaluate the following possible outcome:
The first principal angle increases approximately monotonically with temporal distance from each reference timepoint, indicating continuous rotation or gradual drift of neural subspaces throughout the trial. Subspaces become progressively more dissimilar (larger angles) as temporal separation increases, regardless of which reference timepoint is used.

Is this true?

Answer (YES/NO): NO